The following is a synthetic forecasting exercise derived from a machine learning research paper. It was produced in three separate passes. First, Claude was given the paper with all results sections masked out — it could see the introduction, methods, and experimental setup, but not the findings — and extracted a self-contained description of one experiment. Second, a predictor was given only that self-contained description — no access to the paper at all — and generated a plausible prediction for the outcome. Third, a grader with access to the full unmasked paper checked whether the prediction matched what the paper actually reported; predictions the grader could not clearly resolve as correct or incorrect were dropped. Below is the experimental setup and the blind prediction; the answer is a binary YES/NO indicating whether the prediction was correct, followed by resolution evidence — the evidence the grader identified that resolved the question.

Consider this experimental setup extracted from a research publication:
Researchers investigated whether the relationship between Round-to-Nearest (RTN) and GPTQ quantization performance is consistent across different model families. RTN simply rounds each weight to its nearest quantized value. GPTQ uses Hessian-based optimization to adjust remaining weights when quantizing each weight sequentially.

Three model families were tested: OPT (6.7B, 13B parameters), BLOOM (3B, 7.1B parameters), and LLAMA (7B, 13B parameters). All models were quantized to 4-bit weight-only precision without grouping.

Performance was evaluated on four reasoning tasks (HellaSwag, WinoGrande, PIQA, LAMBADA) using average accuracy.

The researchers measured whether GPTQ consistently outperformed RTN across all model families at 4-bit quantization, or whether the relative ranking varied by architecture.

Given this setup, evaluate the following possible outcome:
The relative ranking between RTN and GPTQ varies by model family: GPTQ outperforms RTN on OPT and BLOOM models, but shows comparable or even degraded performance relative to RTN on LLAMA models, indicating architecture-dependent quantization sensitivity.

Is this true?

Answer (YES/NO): NO